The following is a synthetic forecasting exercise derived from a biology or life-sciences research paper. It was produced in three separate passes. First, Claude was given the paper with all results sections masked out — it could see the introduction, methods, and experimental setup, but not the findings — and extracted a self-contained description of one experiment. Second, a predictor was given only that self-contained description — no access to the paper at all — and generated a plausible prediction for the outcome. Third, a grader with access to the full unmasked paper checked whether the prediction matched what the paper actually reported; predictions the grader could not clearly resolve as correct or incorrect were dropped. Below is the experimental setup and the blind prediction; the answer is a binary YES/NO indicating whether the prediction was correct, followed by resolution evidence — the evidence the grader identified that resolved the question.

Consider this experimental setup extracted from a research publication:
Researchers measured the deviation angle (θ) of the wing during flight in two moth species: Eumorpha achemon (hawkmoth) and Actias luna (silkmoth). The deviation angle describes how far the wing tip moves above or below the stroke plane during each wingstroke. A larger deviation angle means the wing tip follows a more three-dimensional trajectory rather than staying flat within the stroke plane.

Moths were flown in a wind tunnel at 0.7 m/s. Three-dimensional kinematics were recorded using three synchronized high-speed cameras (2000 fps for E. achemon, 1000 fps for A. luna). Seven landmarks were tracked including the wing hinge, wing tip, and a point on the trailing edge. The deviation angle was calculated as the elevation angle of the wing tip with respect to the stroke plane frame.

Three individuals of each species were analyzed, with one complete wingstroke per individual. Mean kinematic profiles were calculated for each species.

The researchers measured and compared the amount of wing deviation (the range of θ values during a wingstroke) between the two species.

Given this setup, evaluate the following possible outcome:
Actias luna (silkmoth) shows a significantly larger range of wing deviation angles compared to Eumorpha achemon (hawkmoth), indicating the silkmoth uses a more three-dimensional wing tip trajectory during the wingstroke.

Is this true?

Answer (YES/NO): YES